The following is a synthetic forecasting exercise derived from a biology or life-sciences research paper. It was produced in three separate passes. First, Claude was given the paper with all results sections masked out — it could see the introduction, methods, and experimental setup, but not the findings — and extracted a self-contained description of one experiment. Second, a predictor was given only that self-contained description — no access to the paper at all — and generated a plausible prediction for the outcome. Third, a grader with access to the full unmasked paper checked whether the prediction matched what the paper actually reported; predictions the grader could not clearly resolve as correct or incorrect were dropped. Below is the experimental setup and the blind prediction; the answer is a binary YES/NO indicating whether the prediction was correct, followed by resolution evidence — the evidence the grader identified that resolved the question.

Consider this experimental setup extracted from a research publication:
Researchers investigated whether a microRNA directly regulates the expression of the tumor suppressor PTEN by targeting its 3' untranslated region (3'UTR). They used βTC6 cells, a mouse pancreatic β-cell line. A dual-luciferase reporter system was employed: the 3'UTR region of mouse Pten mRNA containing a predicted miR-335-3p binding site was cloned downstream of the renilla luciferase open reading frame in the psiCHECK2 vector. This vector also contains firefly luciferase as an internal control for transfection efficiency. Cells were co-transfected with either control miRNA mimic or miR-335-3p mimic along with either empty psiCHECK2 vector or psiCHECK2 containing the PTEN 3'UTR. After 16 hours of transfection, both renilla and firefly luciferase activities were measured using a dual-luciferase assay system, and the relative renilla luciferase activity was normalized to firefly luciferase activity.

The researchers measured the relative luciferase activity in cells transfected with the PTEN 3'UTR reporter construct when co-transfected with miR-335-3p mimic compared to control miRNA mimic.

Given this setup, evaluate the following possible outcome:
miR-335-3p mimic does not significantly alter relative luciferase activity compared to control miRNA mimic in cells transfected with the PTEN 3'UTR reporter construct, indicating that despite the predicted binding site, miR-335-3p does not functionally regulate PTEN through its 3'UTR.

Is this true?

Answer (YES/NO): NO